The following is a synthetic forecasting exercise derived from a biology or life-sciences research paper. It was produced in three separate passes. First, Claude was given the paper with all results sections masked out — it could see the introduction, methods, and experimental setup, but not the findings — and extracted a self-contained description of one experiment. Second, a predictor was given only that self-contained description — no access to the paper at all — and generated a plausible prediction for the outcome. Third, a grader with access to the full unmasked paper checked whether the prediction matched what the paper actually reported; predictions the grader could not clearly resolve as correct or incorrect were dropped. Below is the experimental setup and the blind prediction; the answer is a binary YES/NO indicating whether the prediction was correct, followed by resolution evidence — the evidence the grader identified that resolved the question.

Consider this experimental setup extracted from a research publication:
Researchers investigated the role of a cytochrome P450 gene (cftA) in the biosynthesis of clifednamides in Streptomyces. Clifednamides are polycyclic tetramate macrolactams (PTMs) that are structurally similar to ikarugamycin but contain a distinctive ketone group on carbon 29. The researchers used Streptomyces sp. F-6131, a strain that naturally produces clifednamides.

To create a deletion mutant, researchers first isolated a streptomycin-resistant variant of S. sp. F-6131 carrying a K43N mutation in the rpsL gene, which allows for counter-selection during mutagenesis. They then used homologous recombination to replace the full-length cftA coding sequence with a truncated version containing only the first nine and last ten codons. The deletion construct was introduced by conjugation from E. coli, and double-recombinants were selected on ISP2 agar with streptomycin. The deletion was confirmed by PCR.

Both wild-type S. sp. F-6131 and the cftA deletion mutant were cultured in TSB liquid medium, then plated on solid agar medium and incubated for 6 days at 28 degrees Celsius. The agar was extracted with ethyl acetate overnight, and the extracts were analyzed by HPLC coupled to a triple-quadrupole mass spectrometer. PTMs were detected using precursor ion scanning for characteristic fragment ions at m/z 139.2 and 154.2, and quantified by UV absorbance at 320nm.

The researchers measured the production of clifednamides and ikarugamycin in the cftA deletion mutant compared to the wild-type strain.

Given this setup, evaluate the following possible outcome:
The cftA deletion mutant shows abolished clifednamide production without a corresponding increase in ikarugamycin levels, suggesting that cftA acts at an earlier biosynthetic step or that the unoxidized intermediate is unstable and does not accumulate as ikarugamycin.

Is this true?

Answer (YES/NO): NO